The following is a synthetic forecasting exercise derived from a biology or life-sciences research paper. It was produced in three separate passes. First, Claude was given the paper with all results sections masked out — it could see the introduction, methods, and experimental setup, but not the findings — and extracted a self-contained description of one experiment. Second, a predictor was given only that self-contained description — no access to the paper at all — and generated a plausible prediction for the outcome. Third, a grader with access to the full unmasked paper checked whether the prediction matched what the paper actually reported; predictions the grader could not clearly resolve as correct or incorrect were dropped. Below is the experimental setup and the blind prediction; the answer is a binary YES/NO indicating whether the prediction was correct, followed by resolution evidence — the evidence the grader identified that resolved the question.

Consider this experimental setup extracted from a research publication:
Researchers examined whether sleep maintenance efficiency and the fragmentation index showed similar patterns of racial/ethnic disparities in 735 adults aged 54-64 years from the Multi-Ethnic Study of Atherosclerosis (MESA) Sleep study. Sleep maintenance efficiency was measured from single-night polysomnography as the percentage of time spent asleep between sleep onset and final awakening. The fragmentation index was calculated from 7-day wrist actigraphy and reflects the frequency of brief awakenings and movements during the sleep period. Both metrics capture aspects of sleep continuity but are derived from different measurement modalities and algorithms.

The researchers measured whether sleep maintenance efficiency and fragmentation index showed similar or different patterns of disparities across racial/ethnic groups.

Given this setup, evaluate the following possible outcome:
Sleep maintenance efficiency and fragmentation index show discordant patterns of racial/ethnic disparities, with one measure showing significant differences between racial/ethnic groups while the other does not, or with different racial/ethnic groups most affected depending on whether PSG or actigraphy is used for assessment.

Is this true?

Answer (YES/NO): NO